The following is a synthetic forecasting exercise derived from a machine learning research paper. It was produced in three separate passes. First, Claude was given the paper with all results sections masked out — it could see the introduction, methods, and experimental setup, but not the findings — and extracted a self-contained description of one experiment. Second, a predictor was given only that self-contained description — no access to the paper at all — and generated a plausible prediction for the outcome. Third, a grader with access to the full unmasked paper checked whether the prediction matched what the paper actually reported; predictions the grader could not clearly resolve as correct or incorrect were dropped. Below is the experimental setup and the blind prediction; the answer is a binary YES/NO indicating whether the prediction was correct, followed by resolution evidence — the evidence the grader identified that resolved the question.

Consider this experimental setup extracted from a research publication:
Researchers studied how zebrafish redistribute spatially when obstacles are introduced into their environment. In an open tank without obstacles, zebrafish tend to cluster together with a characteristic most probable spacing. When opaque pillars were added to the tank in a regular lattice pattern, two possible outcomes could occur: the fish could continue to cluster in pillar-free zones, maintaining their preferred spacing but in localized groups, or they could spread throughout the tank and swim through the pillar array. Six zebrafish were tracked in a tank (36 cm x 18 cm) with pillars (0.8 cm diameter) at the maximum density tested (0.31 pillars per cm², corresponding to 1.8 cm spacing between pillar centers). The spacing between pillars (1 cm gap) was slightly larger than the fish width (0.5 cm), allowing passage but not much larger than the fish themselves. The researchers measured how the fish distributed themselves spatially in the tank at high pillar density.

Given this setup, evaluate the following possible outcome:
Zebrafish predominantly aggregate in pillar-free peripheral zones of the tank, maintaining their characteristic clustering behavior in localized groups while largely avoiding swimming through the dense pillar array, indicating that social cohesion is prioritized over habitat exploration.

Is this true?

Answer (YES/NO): NO